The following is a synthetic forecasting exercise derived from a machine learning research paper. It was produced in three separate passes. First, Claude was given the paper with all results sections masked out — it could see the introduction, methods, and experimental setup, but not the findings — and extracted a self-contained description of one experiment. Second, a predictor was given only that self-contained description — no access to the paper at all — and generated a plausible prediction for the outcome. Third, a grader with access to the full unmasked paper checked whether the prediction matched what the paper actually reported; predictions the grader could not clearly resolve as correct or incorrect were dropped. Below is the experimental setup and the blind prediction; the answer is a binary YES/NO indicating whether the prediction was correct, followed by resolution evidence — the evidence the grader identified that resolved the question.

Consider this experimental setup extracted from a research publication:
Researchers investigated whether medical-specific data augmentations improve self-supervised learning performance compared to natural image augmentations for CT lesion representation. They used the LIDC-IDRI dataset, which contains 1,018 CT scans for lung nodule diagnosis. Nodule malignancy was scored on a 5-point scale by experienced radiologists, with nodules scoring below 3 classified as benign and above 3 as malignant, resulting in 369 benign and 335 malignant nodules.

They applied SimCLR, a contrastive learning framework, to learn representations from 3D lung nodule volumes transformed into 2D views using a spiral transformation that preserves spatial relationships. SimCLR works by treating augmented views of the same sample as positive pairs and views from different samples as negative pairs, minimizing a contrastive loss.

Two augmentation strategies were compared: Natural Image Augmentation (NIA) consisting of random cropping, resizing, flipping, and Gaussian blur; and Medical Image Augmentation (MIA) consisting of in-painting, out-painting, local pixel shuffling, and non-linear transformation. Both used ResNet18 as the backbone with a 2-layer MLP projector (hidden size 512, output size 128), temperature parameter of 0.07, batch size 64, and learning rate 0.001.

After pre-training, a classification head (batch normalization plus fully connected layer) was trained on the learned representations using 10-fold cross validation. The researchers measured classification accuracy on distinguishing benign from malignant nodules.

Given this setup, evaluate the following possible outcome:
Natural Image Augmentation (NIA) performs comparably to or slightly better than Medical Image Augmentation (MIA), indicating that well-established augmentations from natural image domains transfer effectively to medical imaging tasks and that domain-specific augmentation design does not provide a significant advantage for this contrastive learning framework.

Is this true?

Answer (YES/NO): NO